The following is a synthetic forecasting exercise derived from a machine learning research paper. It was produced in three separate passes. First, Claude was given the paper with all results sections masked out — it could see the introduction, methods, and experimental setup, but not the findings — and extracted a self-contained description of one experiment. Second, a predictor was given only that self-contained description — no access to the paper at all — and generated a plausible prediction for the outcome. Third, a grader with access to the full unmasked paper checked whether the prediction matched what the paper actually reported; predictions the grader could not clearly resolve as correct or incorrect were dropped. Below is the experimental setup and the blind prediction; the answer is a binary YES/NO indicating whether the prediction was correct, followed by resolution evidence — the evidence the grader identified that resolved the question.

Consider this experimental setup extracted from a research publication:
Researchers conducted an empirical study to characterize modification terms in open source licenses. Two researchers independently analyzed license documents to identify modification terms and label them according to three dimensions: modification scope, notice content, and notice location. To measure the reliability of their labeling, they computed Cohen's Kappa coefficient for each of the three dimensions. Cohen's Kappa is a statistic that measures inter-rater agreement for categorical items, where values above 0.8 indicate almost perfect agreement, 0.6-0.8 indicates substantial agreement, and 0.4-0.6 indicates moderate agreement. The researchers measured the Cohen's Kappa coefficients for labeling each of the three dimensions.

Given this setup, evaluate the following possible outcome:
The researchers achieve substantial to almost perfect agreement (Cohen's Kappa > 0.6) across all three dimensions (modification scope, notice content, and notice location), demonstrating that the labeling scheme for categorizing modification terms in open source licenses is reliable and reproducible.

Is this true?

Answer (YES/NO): YES